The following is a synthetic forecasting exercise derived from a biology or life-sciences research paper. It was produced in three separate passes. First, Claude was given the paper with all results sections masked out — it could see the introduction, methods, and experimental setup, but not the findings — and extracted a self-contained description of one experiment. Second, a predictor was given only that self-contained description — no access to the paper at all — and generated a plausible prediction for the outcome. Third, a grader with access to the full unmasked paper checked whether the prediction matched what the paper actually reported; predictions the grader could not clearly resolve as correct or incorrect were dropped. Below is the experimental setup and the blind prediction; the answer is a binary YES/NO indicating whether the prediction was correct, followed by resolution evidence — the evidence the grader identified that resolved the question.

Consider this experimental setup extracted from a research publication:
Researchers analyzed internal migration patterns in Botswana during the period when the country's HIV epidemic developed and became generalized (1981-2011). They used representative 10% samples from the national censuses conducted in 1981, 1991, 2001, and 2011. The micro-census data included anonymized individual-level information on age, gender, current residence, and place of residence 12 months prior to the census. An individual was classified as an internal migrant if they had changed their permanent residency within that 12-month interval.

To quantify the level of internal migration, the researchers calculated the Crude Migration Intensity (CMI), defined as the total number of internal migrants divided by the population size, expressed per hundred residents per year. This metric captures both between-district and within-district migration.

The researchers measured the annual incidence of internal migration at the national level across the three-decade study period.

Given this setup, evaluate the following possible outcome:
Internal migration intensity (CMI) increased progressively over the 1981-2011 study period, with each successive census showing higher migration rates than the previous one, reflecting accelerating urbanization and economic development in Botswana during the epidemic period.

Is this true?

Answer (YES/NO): NO